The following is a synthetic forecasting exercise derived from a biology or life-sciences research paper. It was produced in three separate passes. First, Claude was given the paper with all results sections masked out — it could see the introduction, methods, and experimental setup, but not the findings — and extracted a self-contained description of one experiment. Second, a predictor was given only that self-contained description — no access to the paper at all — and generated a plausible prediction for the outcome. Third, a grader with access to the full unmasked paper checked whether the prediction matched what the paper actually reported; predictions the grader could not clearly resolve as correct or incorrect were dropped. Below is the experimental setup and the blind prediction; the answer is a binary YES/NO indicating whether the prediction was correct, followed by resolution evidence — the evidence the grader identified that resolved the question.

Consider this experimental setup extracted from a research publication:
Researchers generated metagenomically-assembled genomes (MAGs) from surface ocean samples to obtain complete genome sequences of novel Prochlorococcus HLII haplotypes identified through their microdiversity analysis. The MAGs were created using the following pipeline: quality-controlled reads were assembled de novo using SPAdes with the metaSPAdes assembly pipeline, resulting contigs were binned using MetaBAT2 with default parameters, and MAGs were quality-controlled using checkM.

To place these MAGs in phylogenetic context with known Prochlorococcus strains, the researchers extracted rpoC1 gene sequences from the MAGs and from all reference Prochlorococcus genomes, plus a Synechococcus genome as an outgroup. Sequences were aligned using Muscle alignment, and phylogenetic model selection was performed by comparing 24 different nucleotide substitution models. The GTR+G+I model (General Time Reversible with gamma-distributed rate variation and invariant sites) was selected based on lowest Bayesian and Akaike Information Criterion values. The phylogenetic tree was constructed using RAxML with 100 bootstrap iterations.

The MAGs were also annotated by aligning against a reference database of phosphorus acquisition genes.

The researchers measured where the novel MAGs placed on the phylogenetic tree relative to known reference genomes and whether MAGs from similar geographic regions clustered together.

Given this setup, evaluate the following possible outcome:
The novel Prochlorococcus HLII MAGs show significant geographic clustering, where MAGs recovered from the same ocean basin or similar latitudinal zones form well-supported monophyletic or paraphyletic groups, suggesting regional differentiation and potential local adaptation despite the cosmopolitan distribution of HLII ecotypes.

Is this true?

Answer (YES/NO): NO